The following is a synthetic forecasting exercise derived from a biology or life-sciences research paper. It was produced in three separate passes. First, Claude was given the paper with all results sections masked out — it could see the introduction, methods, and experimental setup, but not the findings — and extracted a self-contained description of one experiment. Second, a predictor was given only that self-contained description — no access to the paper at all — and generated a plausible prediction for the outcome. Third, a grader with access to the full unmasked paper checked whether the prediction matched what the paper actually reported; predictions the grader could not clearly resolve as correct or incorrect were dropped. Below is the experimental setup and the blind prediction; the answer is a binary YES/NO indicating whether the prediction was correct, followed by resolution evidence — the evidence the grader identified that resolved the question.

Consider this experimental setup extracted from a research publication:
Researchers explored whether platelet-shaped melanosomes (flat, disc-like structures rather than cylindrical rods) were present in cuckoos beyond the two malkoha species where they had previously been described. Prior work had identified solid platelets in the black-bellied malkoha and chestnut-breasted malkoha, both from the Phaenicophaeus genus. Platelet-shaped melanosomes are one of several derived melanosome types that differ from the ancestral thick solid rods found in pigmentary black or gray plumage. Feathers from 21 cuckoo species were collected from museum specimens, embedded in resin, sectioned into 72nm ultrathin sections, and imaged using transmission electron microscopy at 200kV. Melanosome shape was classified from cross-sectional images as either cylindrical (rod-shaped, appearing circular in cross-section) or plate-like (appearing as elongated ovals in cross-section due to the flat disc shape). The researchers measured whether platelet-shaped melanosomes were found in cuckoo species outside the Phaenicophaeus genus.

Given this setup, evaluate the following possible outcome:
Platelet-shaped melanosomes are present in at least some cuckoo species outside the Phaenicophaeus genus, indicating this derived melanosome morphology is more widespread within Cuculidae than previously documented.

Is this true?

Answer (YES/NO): NO